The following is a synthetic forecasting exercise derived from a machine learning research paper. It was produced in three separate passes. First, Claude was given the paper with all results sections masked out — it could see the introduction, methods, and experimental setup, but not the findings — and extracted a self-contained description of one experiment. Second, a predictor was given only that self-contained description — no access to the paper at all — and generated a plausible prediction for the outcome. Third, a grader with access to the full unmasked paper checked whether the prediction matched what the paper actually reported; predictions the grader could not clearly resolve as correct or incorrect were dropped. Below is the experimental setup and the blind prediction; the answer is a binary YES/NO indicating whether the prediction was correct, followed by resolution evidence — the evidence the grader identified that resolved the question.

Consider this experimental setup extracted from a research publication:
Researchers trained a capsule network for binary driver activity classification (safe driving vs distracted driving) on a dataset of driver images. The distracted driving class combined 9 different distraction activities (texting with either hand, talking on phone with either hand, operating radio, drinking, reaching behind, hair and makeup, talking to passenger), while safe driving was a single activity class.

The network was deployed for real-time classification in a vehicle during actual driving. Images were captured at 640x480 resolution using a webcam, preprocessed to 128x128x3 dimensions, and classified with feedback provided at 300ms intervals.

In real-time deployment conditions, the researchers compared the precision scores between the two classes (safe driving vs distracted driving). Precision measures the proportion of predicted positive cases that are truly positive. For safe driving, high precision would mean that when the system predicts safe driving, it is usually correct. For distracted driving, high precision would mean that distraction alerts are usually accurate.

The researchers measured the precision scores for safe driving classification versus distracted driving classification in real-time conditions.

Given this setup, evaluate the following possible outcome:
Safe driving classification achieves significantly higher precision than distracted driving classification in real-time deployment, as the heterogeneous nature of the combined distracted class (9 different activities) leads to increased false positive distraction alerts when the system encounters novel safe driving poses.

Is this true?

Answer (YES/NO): NO